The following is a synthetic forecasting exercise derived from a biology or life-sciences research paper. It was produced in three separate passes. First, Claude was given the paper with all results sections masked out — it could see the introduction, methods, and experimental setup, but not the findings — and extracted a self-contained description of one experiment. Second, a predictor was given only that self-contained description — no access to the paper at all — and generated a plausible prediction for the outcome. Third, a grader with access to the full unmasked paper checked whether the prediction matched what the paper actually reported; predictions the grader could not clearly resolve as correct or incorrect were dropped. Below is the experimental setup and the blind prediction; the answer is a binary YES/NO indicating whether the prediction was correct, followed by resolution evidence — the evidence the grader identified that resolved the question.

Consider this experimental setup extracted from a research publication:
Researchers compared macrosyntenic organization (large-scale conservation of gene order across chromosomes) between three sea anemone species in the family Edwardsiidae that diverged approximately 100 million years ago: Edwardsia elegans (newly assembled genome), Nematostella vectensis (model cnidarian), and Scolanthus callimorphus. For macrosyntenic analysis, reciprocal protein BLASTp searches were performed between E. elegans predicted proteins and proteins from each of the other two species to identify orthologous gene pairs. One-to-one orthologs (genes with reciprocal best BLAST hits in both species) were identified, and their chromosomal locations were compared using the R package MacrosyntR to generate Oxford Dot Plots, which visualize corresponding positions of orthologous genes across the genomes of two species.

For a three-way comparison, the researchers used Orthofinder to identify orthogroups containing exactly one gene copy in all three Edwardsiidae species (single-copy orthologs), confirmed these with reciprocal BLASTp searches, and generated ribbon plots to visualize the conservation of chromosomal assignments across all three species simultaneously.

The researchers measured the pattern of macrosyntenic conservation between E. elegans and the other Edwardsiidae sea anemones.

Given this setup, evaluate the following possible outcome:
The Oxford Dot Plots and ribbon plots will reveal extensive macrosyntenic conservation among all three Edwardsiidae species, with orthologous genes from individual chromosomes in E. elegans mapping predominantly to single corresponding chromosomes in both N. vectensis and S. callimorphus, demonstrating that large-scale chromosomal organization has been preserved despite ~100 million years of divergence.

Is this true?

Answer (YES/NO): YES